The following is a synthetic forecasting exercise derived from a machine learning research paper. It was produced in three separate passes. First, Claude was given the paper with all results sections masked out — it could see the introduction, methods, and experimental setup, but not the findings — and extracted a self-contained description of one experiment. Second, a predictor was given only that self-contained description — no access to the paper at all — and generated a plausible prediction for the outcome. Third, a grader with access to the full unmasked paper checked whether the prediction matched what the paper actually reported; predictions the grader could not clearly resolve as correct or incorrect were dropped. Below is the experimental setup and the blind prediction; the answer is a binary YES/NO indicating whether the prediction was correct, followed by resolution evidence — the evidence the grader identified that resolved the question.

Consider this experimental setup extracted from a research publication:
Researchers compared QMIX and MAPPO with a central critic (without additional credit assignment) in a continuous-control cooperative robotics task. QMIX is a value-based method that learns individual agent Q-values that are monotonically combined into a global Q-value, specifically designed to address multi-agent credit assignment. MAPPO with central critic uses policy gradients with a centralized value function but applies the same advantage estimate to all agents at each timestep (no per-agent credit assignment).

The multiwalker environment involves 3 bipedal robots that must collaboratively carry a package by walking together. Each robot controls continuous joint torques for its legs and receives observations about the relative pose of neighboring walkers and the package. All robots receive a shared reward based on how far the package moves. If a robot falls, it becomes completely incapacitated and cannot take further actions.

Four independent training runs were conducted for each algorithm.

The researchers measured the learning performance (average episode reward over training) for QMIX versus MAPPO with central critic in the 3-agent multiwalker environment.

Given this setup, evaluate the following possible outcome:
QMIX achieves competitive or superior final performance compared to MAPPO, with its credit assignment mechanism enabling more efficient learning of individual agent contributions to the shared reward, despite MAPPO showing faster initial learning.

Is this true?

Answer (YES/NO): NO